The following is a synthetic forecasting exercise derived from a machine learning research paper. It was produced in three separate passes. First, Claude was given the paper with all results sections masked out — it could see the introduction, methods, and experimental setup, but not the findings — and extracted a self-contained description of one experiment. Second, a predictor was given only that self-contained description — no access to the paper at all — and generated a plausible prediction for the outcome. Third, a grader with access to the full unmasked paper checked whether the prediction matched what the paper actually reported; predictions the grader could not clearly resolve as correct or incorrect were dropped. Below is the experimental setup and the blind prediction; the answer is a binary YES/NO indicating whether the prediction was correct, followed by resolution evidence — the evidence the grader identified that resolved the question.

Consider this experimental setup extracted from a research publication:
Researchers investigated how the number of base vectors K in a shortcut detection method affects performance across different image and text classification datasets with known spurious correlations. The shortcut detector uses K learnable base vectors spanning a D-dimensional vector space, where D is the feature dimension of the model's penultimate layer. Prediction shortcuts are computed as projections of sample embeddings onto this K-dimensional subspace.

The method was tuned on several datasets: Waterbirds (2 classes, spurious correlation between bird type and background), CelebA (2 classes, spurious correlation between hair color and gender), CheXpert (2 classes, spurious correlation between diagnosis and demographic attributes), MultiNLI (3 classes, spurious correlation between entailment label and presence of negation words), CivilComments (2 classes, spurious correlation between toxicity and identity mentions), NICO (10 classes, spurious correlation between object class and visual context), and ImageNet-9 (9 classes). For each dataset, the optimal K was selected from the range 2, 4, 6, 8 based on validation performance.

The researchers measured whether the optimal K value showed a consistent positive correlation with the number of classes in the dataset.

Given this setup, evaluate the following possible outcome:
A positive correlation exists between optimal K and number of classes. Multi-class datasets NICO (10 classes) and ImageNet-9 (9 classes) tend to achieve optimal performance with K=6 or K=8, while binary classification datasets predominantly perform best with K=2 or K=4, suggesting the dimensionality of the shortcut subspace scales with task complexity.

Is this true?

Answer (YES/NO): NO